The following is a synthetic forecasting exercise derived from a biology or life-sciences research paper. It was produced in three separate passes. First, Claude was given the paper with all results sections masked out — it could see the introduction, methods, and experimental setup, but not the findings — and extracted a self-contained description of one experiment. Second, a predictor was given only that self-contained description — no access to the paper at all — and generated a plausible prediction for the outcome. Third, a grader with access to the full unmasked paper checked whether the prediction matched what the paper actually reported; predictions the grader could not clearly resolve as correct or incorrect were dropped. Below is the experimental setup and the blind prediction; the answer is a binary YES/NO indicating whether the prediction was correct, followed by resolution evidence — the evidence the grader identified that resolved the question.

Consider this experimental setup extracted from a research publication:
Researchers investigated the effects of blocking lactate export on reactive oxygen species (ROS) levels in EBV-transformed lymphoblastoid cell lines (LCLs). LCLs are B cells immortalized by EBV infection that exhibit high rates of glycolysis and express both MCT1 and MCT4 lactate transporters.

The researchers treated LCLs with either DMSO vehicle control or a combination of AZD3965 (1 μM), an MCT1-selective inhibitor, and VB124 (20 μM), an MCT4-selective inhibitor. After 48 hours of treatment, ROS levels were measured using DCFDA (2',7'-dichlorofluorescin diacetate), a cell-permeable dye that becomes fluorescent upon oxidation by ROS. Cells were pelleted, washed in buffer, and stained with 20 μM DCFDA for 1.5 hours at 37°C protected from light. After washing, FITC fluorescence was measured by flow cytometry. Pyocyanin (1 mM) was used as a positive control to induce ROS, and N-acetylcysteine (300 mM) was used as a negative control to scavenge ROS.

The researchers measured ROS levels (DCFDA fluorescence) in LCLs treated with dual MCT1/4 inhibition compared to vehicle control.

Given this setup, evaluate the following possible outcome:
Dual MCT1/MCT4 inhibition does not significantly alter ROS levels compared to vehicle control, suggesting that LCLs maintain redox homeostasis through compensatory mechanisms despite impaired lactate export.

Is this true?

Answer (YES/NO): NO